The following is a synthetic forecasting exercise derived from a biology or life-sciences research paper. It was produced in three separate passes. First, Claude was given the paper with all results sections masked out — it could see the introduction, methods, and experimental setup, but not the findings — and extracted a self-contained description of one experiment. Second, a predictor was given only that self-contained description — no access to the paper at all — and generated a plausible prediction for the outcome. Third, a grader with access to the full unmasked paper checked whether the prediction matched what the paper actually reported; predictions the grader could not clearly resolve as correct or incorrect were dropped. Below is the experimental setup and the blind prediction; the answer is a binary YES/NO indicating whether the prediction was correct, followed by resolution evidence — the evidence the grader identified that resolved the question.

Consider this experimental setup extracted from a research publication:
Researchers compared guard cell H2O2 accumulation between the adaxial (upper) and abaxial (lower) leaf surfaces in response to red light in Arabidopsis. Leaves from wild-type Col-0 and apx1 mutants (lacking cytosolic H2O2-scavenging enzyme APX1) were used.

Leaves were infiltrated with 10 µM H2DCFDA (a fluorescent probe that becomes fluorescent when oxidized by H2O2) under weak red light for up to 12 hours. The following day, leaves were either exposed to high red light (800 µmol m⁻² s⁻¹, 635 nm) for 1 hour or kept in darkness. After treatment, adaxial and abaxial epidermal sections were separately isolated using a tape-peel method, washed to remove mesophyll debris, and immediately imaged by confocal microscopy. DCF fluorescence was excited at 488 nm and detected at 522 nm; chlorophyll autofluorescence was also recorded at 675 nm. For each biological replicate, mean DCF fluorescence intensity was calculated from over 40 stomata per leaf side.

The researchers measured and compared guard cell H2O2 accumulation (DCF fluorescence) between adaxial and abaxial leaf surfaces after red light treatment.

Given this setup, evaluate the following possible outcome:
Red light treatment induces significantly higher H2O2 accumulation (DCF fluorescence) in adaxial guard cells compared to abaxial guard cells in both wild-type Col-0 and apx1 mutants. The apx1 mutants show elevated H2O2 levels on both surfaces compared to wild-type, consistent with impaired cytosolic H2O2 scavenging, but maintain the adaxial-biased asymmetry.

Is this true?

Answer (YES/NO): YES